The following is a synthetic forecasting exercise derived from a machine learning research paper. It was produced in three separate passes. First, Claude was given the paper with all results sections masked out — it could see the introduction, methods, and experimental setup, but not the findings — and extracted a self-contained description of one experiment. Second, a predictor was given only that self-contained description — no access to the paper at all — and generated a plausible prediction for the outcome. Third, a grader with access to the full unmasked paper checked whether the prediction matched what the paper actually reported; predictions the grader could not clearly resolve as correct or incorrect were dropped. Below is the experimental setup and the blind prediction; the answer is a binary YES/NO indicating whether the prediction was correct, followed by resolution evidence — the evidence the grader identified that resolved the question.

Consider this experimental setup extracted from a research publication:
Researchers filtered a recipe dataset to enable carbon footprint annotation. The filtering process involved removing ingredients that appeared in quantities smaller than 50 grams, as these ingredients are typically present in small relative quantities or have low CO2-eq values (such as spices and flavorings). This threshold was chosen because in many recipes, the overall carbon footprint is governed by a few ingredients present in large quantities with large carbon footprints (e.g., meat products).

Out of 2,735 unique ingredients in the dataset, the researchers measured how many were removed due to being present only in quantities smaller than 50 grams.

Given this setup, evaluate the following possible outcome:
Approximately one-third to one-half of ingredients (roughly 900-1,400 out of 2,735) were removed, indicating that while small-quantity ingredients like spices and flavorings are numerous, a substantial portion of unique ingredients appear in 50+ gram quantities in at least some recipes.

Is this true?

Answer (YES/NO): NO